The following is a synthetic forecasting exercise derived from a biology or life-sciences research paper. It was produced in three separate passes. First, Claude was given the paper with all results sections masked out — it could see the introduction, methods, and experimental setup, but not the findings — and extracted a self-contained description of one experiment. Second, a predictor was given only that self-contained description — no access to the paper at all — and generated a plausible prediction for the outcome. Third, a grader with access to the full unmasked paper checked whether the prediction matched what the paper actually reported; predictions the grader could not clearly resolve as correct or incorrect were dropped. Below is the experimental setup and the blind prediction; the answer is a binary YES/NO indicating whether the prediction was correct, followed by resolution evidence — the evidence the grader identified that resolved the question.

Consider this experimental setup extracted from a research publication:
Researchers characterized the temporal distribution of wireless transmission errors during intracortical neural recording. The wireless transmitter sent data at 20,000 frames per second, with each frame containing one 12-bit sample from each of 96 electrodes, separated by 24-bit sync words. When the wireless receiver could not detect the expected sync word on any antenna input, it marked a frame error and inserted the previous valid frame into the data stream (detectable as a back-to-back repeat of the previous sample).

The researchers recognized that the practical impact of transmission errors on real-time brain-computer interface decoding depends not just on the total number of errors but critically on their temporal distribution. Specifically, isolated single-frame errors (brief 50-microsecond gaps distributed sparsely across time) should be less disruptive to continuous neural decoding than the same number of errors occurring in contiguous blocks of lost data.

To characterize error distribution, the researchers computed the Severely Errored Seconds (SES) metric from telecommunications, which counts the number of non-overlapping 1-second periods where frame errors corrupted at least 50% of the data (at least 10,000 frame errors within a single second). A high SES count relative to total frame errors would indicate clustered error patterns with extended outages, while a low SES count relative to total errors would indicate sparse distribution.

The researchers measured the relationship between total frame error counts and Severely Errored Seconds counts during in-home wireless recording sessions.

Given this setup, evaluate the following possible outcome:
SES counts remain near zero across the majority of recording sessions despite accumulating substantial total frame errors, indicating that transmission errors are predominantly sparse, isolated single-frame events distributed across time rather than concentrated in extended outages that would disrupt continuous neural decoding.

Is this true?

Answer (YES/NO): YES